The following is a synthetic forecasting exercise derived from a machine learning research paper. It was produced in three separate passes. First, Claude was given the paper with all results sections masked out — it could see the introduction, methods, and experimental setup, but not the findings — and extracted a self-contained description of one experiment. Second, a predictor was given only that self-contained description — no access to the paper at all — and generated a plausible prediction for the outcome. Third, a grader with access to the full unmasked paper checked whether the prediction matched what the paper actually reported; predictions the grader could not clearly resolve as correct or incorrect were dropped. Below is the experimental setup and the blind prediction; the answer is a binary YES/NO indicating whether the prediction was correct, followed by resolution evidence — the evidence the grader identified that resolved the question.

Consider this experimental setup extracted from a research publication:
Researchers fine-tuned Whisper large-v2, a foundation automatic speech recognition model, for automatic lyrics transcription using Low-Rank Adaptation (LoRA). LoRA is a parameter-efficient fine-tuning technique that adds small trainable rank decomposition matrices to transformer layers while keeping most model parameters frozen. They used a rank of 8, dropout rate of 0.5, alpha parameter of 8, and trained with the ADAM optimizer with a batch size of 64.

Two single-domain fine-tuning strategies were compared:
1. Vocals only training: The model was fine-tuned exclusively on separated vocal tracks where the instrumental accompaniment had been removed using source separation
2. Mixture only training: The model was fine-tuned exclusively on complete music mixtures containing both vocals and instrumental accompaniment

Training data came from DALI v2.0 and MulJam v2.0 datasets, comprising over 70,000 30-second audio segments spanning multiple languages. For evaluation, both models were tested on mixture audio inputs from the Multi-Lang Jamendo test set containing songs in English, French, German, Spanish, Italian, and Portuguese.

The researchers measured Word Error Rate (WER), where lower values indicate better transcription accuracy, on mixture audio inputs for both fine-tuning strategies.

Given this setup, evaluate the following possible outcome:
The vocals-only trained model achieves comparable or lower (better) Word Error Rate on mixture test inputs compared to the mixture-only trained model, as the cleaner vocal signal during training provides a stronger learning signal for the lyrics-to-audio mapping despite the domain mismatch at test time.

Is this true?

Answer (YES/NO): YES